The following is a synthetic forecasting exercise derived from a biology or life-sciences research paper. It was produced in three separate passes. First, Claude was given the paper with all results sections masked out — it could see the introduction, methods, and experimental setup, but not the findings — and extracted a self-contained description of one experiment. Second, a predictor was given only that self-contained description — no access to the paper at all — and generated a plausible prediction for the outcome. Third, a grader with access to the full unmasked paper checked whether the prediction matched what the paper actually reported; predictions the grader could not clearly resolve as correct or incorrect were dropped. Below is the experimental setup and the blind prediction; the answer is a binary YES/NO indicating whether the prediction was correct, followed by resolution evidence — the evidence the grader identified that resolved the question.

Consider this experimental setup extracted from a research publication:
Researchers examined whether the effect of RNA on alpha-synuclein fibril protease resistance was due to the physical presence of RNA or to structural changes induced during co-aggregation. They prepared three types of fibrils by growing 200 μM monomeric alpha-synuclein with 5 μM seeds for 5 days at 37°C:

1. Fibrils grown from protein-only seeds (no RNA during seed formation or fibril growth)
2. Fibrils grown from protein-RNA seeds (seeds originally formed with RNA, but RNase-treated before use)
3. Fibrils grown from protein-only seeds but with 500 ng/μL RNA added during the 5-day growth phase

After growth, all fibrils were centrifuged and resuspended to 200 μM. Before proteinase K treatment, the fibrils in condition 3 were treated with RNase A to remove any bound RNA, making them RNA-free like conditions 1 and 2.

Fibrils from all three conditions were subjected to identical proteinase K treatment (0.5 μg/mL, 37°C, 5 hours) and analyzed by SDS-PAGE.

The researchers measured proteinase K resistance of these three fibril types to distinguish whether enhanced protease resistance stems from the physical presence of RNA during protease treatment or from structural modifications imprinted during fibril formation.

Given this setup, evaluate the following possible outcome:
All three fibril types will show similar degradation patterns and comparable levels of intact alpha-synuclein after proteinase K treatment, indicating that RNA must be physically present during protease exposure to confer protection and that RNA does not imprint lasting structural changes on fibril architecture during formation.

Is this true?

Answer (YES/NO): NO